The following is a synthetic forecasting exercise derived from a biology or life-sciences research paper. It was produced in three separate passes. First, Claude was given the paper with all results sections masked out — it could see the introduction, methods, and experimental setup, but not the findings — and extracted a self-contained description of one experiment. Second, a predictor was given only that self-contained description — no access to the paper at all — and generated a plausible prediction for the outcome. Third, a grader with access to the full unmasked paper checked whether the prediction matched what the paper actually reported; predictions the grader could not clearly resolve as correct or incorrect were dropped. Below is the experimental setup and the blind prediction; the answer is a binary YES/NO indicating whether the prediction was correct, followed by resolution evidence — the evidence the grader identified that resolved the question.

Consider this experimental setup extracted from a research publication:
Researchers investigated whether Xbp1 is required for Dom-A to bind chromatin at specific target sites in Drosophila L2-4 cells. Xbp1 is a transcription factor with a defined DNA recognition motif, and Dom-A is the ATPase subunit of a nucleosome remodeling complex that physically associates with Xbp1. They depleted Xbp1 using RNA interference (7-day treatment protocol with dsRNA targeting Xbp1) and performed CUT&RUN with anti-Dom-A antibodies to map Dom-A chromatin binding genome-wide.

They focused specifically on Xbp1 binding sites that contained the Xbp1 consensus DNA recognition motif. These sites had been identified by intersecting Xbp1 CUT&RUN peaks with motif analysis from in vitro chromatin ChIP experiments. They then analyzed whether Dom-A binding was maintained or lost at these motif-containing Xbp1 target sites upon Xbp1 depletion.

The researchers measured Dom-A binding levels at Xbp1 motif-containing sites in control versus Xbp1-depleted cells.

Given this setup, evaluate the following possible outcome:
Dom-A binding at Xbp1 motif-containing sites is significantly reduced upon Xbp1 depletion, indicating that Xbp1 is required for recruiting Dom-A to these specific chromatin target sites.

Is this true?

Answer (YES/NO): YES